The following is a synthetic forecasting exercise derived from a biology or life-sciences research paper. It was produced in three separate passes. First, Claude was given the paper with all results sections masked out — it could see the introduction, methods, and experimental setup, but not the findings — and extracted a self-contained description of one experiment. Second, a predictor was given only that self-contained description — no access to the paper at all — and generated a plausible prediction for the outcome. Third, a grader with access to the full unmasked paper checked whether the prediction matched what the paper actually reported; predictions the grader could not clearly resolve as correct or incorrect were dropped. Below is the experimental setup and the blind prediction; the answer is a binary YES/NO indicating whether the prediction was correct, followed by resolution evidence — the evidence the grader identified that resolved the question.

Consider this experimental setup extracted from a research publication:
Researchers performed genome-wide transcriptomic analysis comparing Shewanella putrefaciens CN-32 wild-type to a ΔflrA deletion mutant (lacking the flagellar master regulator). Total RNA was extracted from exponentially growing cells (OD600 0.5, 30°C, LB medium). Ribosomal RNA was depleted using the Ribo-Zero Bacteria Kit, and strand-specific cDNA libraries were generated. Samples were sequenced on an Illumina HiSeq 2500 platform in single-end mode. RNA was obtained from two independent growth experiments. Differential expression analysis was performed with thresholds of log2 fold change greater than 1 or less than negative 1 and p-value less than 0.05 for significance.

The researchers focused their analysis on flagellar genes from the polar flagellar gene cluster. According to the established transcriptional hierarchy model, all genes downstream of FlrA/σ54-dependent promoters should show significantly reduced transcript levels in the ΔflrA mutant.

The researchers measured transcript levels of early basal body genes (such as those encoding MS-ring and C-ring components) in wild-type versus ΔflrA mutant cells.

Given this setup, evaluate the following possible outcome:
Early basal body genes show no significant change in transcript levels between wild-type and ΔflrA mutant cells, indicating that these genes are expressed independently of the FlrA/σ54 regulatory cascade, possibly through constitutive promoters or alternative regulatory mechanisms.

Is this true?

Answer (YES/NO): NO